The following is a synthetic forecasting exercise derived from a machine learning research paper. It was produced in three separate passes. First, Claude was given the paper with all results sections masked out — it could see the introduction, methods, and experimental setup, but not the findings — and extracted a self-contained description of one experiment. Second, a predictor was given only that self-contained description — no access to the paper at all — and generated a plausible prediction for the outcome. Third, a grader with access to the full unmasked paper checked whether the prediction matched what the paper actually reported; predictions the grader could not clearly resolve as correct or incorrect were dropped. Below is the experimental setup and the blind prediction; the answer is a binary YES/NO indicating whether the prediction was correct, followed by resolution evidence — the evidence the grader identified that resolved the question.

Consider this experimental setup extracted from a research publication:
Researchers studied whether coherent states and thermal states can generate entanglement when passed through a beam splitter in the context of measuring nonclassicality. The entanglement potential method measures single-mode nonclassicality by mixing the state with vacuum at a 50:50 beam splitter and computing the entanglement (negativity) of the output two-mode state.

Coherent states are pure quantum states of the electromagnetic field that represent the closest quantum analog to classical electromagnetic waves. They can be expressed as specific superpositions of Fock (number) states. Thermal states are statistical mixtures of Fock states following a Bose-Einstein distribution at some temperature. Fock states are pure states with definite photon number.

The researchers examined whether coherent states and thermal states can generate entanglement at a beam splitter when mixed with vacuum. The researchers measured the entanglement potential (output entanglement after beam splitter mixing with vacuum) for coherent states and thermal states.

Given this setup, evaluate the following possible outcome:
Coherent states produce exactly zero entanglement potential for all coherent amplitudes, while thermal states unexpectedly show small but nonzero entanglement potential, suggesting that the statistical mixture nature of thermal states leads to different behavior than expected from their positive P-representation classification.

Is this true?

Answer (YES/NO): NO